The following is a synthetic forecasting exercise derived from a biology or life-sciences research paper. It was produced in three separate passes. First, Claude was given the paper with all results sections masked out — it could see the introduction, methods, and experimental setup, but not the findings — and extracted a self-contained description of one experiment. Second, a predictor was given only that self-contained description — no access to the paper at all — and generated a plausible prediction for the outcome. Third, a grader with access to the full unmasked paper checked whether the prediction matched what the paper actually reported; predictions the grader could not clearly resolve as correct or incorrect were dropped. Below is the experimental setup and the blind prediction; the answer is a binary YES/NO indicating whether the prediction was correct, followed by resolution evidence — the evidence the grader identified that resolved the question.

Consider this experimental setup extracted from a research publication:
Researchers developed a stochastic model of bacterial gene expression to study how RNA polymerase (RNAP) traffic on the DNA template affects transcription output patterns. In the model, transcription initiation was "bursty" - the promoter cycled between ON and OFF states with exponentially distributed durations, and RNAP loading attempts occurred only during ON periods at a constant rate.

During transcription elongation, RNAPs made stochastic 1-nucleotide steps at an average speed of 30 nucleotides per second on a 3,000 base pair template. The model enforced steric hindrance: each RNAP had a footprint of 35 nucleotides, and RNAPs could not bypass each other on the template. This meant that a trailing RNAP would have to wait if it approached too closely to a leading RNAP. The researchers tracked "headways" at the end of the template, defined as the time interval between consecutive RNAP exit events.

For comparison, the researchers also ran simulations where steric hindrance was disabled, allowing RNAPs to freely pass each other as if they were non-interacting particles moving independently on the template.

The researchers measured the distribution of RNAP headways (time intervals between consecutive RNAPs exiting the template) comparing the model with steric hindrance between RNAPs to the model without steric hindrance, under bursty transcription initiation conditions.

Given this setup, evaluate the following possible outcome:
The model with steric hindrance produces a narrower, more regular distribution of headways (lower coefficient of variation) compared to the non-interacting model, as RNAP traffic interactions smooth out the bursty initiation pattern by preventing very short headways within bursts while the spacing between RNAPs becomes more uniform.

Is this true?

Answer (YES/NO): NO